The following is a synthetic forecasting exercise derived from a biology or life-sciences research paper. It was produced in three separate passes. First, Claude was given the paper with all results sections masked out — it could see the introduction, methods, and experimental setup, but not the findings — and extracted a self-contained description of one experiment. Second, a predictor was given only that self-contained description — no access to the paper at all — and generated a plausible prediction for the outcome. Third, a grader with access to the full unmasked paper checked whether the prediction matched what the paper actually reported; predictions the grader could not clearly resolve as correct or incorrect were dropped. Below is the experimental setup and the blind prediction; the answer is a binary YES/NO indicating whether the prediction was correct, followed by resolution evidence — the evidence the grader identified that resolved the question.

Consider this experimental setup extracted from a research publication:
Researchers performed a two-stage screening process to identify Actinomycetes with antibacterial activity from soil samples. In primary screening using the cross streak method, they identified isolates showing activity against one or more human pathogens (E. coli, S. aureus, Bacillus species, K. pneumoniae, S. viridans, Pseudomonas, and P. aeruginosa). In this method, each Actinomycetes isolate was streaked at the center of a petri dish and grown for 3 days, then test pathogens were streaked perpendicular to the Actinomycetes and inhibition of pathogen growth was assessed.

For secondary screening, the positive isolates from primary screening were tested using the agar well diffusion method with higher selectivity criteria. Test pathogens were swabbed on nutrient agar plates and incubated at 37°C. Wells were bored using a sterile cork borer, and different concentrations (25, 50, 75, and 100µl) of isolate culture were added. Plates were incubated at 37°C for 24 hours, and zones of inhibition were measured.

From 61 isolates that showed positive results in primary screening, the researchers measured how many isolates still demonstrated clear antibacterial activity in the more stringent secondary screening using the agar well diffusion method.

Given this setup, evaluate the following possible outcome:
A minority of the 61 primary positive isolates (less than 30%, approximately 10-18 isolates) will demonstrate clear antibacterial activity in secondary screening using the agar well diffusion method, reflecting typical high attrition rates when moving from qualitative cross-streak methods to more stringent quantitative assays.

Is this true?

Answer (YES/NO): NO